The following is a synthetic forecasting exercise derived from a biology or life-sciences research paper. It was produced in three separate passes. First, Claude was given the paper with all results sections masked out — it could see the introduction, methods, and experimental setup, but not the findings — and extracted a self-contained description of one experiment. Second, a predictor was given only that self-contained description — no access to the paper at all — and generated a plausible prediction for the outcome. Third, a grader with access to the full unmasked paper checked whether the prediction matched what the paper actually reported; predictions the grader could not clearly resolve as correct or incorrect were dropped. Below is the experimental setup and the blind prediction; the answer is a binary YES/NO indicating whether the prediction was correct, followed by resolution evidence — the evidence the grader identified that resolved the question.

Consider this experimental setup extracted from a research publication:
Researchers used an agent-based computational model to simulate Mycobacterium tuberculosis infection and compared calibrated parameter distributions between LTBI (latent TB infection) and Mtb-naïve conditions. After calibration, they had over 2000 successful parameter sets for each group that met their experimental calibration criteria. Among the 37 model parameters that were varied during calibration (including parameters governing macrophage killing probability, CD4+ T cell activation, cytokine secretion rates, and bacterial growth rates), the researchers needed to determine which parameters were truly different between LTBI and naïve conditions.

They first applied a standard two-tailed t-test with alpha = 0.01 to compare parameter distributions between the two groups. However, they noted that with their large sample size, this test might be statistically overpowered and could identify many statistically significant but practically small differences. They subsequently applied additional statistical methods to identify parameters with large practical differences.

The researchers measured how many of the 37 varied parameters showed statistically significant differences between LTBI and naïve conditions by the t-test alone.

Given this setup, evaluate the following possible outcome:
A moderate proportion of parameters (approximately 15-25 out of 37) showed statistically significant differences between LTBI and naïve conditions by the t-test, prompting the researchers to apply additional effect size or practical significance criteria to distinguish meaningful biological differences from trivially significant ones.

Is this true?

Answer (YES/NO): NO